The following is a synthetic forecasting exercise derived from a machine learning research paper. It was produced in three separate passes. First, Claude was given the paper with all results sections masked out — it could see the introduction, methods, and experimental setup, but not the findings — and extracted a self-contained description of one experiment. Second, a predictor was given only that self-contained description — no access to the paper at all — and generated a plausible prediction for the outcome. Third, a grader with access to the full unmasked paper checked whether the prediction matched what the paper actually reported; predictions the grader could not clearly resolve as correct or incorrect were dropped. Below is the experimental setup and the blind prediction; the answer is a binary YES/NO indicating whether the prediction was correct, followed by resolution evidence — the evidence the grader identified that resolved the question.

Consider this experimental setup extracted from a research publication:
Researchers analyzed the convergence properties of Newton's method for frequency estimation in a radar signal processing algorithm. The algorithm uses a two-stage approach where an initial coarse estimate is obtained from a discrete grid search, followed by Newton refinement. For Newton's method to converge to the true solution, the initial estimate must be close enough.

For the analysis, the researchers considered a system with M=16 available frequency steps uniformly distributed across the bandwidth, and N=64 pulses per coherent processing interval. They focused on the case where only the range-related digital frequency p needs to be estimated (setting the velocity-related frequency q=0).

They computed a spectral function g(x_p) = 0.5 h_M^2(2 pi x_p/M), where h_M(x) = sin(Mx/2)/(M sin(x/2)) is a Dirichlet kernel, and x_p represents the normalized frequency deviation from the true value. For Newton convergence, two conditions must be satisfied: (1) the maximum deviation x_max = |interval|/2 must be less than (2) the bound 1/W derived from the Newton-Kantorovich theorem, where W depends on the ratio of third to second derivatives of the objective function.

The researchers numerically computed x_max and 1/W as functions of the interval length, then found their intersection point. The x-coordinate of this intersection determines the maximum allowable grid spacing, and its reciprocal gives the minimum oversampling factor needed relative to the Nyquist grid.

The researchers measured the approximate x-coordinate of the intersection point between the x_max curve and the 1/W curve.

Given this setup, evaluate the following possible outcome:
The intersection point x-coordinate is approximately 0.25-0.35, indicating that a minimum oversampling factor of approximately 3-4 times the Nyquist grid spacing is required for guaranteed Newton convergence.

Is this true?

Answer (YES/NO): NO